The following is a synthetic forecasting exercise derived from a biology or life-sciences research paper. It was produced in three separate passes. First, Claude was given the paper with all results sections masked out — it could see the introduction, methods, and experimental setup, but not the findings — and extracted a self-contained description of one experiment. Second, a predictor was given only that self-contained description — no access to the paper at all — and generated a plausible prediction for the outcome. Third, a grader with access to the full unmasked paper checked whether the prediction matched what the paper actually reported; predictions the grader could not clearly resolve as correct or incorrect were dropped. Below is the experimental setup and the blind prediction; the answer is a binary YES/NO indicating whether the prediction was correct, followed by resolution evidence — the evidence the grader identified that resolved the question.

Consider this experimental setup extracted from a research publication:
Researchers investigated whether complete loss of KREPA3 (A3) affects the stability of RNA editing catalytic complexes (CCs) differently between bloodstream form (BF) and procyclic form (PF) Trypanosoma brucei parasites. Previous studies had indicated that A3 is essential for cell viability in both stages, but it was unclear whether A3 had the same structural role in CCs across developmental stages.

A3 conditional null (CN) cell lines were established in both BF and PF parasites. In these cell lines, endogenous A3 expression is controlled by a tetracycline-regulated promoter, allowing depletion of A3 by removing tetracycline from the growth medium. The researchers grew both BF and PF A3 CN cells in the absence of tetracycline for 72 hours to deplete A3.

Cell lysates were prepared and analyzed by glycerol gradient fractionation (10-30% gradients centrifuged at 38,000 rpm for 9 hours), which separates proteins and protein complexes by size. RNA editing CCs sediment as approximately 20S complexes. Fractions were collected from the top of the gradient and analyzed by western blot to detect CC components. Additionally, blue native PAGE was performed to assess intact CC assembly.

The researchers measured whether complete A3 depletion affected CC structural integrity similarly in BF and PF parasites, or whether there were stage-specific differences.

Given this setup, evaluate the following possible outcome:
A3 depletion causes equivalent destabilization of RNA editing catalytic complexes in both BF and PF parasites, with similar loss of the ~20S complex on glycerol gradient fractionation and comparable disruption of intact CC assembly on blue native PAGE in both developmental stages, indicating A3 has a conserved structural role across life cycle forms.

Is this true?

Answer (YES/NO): NO